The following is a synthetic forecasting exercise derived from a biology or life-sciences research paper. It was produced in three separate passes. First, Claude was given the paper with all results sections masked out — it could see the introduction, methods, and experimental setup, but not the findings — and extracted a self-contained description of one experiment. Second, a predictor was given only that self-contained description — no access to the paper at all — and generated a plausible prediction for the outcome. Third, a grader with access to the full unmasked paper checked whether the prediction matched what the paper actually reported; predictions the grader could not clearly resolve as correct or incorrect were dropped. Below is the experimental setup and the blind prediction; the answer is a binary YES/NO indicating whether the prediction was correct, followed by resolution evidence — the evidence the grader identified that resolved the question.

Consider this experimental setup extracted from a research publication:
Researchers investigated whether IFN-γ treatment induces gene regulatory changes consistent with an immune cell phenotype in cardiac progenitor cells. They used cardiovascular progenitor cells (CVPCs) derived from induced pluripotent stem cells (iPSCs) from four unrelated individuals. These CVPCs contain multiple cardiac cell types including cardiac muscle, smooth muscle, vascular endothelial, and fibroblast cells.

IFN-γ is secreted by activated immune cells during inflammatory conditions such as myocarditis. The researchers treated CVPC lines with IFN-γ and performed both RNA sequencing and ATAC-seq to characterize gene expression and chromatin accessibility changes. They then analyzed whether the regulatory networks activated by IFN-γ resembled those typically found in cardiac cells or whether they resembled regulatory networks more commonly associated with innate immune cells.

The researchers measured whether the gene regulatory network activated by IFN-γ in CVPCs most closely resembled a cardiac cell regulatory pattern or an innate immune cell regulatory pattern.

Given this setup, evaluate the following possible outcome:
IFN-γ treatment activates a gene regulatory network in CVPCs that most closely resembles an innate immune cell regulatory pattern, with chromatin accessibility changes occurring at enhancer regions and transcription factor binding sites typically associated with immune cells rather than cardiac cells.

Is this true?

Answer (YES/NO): YES